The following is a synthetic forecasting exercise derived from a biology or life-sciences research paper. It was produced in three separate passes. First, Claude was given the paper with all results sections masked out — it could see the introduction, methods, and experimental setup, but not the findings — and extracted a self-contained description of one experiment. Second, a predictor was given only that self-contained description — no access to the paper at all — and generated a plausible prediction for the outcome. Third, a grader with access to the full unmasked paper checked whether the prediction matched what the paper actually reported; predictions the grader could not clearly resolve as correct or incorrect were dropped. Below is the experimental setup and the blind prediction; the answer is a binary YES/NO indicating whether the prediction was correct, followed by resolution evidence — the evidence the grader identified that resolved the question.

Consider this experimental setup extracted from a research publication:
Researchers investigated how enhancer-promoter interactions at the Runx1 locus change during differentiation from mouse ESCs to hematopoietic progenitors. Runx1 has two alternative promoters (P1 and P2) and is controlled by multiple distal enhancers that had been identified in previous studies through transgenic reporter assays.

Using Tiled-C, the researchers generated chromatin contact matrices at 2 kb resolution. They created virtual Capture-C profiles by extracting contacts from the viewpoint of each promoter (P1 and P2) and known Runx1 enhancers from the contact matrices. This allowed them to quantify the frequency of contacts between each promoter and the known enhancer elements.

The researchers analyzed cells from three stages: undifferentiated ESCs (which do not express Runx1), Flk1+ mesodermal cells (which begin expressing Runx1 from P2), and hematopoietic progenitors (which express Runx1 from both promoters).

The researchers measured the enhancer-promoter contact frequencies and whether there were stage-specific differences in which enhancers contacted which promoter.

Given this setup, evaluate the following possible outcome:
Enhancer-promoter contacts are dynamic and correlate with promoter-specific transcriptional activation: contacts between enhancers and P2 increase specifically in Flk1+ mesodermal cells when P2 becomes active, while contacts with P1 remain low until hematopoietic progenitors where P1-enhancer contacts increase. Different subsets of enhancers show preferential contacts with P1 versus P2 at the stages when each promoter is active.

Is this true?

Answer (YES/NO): YES